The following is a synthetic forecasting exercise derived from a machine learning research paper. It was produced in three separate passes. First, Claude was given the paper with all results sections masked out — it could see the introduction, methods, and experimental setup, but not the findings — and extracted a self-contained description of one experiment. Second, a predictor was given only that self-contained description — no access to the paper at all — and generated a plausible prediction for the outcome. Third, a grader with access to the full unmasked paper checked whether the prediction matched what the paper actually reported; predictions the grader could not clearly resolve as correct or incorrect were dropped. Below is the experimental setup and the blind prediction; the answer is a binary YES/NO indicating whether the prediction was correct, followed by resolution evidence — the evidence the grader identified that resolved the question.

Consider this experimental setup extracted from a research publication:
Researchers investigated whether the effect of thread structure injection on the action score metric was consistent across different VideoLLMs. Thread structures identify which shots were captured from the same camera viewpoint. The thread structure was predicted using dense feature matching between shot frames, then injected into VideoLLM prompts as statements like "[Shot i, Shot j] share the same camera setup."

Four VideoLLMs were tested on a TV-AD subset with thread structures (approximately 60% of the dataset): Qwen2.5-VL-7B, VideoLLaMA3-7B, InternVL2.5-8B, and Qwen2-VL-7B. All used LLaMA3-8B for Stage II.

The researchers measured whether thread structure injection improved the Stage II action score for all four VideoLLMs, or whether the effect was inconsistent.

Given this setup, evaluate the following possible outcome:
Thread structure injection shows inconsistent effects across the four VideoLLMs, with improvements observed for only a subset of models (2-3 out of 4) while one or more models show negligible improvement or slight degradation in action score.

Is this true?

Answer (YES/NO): YES